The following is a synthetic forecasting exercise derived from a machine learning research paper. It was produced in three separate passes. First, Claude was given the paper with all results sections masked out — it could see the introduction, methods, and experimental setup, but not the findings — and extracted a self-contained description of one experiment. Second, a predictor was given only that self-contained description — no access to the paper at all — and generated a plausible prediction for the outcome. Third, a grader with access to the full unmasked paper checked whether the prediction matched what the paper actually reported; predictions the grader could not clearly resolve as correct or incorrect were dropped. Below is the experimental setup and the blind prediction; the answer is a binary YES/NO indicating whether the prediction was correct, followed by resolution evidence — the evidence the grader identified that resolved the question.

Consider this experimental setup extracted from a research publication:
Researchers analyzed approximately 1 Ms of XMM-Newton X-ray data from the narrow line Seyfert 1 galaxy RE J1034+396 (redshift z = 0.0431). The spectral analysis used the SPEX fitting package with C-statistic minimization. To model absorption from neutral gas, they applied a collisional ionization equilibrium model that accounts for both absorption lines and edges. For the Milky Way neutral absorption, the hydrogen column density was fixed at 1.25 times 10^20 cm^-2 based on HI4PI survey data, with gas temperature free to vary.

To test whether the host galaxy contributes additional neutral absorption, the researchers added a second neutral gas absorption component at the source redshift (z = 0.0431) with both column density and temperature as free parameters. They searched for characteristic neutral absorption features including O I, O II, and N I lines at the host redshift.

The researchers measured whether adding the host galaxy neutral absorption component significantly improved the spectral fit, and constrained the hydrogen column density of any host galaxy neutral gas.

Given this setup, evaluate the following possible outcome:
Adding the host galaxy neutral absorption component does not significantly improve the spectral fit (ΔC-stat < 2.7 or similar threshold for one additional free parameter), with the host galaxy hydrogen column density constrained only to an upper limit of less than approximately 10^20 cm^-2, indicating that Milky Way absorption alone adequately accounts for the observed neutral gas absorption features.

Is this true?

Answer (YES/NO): YES